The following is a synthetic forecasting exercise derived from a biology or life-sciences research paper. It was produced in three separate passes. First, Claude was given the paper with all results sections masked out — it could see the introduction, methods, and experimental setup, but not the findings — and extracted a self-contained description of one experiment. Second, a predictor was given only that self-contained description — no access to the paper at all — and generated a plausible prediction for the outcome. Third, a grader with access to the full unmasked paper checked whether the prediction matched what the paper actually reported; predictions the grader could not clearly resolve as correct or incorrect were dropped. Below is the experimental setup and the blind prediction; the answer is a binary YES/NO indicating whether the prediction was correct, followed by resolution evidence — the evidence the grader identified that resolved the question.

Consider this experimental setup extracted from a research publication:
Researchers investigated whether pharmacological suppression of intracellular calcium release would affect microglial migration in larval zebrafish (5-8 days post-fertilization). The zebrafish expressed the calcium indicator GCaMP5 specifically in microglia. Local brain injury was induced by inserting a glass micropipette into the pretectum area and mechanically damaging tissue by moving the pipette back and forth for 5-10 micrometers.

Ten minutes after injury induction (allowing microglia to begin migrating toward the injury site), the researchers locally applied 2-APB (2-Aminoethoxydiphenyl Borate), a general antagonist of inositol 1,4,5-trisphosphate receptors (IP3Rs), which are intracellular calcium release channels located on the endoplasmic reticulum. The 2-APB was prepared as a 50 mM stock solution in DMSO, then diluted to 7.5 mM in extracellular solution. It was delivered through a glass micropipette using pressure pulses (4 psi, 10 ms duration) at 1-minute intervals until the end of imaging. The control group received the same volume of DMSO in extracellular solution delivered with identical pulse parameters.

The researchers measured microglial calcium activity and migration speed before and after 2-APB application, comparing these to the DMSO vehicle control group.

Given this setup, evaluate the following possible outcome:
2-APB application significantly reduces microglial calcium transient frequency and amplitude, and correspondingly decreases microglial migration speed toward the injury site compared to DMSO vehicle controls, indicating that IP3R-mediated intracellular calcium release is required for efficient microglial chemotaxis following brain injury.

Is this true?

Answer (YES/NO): YES